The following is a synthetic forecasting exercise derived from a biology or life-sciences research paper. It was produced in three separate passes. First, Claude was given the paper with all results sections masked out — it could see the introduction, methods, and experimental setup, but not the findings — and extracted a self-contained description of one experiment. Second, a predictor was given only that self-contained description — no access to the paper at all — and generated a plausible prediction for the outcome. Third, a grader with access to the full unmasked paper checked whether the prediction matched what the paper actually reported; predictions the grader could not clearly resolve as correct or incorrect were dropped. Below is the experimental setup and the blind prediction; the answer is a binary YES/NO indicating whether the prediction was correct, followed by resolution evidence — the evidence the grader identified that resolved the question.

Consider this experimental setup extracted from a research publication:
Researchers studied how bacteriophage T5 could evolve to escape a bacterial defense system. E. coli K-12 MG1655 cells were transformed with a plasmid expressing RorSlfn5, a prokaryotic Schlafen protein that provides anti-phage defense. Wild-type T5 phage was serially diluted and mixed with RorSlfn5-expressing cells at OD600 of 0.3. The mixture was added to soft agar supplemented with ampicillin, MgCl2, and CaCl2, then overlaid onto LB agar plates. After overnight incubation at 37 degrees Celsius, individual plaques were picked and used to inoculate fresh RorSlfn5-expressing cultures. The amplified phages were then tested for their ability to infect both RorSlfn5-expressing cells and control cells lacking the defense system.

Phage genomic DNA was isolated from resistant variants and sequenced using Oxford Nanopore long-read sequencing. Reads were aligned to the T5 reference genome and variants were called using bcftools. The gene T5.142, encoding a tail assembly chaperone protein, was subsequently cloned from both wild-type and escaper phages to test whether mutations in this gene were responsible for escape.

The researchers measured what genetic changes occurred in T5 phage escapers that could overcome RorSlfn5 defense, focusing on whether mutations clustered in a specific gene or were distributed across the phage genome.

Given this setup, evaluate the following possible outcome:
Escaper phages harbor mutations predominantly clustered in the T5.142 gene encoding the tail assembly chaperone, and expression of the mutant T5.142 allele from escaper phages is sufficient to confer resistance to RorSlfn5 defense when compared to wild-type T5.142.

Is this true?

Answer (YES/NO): YES